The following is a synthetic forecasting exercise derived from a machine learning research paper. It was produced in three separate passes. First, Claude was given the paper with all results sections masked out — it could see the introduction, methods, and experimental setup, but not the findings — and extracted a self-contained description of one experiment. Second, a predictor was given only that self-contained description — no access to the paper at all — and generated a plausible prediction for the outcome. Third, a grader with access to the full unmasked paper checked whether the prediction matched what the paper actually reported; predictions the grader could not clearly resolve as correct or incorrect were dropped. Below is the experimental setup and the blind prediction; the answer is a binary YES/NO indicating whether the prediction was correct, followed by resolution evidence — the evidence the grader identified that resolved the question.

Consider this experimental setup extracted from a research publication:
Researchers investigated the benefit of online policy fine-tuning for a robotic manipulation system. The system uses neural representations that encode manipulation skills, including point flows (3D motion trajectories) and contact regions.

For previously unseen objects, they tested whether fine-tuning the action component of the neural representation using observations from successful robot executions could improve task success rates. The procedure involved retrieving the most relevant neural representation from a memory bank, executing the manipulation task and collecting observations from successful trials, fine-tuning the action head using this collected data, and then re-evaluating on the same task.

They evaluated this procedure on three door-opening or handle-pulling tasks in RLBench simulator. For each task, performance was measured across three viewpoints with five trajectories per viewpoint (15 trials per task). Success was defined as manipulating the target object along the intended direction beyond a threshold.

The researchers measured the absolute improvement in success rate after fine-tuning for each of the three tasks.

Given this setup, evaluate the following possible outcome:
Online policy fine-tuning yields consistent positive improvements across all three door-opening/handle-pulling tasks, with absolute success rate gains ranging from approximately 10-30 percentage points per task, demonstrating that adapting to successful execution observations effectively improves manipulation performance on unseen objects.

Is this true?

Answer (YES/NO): NO